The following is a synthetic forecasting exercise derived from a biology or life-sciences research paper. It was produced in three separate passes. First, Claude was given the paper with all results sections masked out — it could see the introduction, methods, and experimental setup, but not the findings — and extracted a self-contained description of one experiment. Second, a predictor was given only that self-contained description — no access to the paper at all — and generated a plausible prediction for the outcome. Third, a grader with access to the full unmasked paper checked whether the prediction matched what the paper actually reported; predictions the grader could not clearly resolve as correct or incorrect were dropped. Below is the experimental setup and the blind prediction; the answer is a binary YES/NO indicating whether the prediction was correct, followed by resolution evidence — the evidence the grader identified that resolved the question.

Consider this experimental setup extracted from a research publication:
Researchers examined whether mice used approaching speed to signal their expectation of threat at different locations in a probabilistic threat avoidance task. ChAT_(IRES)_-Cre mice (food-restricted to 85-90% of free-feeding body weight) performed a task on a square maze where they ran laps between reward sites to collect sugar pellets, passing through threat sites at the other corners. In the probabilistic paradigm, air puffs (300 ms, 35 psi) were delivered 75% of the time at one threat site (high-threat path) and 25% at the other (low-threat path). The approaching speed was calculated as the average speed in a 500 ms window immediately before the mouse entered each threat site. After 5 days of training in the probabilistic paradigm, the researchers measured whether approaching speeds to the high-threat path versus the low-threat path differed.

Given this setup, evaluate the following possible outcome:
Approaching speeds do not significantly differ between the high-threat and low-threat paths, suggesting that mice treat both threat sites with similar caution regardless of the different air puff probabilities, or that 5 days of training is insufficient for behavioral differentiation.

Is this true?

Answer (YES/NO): NO